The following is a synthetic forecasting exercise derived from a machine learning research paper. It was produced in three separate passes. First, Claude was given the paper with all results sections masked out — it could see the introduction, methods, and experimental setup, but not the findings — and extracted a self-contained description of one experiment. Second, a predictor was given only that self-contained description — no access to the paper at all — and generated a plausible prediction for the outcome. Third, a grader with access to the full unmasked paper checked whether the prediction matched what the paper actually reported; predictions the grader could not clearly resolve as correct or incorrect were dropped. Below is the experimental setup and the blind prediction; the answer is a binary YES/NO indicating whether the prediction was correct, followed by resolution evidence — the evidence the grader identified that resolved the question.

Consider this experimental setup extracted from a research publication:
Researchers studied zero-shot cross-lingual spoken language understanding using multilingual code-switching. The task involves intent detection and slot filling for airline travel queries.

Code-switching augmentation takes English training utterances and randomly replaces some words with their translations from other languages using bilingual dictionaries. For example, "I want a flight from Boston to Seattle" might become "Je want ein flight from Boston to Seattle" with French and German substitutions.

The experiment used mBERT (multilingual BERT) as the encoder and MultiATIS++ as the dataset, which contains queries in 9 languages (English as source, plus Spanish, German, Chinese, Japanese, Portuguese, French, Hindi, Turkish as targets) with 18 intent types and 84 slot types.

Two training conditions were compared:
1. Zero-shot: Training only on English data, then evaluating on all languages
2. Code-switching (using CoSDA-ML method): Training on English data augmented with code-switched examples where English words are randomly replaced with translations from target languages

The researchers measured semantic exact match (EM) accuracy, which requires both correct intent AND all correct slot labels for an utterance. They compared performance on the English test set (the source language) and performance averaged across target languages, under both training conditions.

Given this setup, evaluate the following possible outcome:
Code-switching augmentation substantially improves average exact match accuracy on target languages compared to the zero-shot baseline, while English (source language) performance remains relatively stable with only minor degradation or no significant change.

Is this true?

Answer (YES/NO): YES